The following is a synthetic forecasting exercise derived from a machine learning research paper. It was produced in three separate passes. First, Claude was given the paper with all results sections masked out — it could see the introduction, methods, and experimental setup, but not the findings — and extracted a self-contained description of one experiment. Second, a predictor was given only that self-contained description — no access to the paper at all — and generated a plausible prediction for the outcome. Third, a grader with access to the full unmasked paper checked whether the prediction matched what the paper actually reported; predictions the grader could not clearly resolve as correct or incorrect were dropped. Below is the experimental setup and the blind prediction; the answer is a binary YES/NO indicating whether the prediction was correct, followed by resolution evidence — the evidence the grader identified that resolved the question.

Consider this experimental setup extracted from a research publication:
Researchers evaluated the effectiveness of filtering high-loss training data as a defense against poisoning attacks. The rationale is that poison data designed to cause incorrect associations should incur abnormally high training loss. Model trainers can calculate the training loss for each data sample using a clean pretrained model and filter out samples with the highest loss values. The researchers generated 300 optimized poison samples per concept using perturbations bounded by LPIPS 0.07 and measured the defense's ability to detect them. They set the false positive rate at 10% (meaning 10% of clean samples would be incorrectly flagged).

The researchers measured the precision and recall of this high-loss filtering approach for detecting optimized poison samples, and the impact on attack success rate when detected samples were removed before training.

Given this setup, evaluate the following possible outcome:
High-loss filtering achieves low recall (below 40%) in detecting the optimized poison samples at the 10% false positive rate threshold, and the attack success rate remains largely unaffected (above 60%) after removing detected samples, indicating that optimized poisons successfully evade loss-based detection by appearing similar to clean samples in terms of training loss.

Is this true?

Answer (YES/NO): NO